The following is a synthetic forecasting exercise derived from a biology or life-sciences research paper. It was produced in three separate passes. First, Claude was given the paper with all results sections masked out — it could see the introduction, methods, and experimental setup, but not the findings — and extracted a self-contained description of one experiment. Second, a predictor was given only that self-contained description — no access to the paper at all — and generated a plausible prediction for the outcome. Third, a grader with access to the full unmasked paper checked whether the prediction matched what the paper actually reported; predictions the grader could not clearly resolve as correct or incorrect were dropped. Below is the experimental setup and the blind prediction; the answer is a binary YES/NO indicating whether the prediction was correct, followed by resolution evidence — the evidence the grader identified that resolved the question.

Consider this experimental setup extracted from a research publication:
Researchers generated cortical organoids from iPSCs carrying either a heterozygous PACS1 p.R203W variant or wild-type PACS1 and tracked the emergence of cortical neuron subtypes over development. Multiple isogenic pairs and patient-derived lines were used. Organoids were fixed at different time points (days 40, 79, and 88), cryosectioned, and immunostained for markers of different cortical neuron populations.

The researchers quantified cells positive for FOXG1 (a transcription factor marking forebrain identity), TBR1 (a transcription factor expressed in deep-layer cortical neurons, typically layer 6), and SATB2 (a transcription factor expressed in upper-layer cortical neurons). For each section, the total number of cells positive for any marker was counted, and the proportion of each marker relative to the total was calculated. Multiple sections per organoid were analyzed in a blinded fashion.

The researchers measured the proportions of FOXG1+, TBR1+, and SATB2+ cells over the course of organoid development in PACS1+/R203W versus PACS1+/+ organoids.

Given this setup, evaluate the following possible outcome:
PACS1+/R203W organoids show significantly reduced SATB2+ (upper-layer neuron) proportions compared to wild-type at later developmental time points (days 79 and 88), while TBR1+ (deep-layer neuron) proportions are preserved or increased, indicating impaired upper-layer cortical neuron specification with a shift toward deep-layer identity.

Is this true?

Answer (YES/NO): NO